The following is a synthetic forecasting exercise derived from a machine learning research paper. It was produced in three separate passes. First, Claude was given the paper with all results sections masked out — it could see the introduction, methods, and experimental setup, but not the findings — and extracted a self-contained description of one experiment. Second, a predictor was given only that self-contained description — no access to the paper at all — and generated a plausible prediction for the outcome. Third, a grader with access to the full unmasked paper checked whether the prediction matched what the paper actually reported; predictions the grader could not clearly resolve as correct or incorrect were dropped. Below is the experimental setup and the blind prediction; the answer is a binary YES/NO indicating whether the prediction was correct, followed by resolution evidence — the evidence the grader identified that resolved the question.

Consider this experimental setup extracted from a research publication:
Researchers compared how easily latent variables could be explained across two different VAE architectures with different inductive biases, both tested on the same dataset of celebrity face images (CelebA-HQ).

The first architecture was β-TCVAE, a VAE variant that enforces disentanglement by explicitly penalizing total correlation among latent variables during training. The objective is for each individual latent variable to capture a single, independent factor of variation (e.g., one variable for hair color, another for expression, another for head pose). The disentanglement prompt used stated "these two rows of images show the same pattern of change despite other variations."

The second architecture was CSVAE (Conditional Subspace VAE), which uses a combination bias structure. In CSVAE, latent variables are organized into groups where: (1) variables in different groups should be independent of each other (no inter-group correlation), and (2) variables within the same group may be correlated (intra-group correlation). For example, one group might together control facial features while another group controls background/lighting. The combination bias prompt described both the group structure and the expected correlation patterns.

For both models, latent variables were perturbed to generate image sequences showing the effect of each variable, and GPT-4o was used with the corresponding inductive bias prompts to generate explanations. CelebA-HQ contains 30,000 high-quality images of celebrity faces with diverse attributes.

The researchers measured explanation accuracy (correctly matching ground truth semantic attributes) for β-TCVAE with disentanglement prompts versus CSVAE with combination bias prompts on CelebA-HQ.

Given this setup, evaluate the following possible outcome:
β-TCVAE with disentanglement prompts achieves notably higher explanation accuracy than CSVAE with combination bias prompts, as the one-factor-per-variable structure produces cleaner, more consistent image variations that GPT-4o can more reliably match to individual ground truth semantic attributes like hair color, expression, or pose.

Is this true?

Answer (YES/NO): NO